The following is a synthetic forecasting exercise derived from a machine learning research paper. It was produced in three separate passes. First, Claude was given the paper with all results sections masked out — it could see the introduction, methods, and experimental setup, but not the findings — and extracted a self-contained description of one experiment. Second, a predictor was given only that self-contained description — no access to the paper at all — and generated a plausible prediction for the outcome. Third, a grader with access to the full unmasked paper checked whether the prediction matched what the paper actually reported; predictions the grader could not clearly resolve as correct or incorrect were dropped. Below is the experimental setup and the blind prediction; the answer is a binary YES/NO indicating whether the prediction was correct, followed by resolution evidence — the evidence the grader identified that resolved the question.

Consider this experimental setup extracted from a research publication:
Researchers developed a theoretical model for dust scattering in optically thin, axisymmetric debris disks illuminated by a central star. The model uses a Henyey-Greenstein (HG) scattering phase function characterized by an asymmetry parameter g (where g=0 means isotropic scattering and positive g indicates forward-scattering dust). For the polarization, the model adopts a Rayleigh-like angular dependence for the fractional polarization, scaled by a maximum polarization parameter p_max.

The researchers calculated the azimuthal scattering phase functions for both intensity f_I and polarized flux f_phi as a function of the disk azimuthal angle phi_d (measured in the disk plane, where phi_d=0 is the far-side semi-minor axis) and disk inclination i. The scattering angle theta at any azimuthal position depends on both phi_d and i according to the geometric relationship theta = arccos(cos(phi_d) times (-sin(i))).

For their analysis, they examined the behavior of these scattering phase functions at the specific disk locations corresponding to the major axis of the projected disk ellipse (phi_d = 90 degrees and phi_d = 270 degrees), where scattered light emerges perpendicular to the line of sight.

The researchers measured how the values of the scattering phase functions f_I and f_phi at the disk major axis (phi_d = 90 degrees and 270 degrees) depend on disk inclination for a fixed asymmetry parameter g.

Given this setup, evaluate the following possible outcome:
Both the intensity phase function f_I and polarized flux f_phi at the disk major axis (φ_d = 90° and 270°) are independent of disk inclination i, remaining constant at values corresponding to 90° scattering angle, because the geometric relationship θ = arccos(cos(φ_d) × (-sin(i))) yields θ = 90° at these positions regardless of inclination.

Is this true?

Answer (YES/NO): YES